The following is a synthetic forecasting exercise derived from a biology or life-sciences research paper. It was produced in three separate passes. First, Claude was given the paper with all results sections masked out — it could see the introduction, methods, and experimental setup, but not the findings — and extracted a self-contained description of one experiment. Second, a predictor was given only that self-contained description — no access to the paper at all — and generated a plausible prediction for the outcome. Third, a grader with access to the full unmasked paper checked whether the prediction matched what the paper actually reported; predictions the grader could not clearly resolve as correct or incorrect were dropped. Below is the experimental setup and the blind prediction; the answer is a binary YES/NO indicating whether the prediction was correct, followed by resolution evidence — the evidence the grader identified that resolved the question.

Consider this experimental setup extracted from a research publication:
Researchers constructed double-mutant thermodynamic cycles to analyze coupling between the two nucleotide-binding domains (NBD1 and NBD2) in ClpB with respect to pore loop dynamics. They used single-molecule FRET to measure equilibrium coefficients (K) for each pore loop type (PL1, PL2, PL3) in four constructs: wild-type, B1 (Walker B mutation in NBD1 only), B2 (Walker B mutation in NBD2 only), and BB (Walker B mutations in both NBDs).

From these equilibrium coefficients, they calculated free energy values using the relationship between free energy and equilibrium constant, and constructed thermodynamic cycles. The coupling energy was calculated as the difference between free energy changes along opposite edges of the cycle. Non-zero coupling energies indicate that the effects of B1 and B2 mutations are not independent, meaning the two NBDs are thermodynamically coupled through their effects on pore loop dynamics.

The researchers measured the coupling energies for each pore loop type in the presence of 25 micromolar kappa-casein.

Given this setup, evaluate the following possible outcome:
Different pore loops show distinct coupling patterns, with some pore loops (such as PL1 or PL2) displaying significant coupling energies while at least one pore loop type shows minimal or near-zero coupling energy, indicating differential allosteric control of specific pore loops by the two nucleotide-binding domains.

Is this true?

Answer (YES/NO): NO